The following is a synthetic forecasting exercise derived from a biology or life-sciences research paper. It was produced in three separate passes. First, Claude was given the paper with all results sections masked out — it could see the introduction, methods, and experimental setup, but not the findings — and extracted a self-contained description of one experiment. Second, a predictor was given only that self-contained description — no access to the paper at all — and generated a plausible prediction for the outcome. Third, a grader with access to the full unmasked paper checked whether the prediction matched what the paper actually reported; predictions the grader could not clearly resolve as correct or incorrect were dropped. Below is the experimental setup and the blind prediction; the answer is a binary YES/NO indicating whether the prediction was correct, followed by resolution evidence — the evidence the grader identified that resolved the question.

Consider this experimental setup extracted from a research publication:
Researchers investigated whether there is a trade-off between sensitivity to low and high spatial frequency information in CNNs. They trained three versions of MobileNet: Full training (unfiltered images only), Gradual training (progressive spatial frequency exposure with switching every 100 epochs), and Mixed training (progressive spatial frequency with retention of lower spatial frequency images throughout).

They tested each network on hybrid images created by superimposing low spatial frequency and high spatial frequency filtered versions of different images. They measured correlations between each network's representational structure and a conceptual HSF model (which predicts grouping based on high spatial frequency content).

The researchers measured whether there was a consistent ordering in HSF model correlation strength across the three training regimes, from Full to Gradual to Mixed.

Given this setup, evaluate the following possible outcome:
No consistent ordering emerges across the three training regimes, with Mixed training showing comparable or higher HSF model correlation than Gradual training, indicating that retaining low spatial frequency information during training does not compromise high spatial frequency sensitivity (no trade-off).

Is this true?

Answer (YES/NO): NO